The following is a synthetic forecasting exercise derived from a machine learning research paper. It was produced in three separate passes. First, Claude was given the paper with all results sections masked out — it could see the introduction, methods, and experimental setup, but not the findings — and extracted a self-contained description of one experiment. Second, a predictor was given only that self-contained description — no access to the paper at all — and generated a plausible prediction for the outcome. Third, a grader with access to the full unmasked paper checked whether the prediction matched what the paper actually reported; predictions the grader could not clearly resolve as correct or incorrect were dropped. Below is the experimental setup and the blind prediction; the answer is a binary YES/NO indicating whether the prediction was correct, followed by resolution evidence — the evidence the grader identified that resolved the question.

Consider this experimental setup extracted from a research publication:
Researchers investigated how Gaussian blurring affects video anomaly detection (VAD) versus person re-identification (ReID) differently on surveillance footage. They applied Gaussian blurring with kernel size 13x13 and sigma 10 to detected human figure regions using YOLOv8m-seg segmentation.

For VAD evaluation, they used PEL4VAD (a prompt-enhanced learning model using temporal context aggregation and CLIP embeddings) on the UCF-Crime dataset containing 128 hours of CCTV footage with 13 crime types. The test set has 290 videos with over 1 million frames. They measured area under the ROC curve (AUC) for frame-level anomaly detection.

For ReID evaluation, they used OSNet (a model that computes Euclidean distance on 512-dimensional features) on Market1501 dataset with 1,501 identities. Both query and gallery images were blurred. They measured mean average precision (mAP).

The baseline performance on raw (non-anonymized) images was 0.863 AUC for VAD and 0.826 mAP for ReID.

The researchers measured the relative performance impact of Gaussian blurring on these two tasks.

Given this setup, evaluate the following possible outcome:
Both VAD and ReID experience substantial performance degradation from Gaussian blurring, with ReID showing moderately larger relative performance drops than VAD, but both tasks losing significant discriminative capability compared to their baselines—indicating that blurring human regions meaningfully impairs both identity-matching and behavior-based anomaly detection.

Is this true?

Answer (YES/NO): NO